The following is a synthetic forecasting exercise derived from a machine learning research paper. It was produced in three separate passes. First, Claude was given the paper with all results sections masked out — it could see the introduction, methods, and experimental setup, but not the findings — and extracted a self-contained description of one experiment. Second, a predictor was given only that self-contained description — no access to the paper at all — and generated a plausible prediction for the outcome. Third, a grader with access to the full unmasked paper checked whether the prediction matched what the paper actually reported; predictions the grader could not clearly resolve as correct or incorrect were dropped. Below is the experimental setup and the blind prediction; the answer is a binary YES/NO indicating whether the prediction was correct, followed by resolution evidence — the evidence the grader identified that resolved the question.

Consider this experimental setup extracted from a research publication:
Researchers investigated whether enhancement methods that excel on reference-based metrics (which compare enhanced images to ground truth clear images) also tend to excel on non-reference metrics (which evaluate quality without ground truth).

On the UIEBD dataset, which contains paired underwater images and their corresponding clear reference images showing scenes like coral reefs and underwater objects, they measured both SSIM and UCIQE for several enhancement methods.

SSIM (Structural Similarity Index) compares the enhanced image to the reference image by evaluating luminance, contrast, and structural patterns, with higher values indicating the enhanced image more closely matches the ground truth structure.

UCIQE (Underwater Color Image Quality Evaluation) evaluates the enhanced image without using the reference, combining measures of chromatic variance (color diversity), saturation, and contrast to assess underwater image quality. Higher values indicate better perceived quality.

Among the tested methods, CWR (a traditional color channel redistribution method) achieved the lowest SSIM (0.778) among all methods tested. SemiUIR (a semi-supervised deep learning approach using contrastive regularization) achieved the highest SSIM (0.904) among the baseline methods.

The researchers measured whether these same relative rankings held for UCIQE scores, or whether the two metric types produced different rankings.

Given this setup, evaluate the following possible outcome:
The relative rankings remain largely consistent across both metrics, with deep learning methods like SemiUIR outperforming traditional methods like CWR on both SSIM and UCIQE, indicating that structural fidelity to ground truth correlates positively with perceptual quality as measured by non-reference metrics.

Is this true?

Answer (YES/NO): YES